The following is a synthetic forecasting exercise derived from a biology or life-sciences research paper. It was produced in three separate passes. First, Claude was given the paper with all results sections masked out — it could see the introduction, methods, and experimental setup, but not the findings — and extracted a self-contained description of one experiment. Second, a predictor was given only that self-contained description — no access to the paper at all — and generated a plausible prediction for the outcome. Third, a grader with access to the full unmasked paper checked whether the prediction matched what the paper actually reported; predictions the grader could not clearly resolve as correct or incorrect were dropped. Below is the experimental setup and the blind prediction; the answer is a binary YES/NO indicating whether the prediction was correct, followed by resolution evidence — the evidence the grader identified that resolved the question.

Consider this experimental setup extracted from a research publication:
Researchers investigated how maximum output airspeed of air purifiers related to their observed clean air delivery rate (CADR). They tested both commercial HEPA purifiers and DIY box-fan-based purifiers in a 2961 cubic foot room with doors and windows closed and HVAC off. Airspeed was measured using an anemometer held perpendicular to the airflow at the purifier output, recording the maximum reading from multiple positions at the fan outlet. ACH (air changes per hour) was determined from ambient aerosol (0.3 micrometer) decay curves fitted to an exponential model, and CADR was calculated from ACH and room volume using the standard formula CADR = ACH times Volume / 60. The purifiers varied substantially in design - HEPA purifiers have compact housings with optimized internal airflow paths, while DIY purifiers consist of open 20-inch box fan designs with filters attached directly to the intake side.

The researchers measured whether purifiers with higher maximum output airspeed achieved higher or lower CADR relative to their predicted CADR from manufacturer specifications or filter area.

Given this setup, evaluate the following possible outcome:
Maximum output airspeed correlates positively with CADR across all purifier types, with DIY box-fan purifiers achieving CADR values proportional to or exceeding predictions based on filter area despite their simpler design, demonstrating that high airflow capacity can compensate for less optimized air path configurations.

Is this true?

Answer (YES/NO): NO